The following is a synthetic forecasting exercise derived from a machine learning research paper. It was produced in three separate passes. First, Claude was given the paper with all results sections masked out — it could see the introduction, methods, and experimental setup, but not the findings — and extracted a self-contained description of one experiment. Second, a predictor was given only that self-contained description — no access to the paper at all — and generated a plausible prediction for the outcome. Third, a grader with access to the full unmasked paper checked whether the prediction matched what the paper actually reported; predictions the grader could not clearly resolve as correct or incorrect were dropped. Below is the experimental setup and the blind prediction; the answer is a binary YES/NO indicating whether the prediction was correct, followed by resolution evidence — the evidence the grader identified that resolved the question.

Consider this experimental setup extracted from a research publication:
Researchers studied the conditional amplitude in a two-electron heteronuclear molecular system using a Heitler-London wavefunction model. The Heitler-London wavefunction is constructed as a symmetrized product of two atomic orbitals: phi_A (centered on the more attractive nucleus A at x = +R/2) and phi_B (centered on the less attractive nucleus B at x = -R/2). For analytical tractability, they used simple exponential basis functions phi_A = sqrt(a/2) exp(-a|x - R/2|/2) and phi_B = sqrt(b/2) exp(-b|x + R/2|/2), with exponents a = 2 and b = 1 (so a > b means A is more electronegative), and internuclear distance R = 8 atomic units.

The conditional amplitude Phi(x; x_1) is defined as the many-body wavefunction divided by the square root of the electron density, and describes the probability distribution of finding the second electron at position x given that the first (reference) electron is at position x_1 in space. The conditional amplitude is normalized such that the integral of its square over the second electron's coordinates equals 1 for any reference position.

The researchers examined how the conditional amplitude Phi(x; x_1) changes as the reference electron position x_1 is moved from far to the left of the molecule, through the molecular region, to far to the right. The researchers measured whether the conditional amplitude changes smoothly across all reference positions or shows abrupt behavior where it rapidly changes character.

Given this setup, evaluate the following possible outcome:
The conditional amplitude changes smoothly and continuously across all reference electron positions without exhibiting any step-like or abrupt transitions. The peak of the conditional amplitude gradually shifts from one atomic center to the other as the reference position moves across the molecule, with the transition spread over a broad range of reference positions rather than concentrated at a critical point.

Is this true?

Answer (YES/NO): NO